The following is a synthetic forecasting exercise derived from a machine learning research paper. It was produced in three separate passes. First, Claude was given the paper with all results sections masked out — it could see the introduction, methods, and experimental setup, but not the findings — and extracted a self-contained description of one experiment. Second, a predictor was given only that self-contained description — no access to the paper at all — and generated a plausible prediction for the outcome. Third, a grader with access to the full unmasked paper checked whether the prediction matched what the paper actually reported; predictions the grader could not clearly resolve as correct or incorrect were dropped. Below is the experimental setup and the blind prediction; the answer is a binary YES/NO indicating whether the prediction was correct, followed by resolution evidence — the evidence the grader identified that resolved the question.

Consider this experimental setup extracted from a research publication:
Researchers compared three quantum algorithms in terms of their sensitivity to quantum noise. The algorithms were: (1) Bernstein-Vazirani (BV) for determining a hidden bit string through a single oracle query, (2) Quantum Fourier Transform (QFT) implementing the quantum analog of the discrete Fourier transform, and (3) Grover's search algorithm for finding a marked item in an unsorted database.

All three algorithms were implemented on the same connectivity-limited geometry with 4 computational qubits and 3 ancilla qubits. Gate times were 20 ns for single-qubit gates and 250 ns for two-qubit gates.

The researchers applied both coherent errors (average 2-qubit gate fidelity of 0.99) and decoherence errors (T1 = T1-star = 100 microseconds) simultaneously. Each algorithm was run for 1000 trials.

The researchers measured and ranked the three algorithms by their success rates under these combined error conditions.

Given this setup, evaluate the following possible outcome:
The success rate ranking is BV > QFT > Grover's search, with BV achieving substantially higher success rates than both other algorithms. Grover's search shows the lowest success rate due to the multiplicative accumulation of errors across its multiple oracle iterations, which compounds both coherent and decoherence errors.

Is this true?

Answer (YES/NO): YES